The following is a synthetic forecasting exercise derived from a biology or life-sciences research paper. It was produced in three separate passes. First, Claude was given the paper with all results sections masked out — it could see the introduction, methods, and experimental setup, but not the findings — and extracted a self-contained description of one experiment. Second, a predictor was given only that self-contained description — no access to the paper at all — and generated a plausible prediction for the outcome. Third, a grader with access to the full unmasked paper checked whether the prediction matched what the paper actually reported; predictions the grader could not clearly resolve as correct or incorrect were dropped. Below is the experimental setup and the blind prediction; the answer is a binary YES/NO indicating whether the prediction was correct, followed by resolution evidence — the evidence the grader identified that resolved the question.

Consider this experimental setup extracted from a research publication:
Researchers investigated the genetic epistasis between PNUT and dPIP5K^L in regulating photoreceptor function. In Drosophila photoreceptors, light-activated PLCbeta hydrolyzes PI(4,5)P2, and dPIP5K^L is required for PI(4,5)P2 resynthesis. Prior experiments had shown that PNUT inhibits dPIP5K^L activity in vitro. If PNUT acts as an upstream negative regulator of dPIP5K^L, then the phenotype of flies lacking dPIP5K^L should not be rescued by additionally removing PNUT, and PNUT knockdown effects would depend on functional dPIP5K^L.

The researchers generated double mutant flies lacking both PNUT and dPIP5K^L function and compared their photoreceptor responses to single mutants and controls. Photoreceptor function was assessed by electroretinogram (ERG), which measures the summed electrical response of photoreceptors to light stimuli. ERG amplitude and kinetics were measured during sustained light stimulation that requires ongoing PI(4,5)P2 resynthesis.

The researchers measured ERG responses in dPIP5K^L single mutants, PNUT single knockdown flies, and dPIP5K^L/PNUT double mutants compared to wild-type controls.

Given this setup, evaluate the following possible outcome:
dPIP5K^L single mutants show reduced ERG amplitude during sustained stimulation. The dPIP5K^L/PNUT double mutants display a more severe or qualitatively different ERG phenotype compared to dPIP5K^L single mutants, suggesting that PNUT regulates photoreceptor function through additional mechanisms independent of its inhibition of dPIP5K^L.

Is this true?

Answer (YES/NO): NO